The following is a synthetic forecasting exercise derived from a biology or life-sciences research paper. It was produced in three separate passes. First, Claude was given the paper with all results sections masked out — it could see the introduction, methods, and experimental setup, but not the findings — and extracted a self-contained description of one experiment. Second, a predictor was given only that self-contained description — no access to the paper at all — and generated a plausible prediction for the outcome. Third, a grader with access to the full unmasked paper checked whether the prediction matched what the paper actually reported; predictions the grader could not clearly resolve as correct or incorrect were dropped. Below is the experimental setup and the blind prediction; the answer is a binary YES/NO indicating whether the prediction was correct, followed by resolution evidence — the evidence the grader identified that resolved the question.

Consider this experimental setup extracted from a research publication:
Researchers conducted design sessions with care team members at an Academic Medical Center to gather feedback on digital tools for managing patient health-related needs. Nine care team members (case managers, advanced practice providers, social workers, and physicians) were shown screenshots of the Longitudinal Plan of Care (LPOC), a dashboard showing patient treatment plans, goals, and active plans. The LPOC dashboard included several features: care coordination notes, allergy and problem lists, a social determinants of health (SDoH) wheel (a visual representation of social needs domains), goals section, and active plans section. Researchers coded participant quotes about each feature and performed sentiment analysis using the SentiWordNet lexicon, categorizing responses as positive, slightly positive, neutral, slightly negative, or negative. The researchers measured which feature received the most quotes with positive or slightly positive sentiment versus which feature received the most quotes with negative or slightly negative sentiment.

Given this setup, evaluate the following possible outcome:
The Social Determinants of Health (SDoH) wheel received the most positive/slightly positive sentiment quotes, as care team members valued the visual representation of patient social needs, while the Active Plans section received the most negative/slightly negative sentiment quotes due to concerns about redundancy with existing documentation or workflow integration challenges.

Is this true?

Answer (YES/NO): NO